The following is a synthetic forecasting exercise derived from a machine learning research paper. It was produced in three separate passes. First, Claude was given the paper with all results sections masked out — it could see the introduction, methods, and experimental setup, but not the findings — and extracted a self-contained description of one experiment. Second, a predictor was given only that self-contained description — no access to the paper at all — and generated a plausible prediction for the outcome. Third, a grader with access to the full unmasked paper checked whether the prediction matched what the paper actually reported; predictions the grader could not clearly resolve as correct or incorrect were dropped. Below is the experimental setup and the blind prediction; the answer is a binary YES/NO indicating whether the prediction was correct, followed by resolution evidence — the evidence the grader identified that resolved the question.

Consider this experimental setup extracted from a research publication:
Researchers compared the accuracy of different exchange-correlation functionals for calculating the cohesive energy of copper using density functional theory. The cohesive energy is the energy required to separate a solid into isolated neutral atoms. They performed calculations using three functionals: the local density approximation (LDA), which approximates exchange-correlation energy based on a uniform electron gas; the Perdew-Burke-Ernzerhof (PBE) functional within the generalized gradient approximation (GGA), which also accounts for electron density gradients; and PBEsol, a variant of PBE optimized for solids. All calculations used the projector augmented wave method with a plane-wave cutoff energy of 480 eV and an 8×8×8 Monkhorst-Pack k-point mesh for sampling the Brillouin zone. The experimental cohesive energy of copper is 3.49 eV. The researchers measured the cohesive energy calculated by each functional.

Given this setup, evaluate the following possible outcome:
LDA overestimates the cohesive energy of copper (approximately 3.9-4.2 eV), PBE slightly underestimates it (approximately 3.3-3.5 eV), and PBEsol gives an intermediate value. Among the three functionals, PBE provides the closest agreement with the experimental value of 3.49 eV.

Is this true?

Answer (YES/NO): NO